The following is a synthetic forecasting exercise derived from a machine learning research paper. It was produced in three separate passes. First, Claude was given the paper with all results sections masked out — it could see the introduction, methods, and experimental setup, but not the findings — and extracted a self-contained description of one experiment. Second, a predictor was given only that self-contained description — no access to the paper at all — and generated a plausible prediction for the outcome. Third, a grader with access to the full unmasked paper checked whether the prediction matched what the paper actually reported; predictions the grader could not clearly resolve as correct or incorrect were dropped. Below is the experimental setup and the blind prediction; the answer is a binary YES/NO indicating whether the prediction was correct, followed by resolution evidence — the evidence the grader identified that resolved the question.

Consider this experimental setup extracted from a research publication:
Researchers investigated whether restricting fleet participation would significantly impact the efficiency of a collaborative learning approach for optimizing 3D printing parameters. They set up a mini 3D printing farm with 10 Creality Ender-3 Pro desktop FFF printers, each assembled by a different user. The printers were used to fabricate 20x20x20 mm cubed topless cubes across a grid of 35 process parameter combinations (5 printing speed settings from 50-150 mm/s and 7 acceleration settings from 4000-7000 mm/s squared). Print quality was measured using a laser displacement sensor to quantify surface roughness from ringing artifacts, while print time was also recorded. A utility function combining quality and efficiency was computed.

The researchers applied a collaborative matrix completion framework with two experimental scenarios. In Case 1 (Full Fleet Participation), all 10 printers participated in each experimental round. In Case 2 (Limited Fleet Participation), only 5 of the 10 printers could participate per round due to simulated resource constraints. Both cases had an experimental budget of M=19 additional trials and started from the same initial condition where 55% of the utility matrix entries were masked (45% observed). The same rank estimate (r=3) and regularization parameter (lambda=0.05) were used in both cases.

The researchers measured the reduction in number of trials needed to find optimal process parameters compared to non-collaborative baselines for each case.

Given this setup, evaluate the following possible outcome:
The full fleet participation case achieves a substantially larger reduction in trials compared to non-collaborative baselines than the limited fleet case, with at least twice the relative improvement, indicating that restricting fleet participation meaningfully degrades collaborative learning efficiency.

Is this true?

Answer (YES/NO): NO